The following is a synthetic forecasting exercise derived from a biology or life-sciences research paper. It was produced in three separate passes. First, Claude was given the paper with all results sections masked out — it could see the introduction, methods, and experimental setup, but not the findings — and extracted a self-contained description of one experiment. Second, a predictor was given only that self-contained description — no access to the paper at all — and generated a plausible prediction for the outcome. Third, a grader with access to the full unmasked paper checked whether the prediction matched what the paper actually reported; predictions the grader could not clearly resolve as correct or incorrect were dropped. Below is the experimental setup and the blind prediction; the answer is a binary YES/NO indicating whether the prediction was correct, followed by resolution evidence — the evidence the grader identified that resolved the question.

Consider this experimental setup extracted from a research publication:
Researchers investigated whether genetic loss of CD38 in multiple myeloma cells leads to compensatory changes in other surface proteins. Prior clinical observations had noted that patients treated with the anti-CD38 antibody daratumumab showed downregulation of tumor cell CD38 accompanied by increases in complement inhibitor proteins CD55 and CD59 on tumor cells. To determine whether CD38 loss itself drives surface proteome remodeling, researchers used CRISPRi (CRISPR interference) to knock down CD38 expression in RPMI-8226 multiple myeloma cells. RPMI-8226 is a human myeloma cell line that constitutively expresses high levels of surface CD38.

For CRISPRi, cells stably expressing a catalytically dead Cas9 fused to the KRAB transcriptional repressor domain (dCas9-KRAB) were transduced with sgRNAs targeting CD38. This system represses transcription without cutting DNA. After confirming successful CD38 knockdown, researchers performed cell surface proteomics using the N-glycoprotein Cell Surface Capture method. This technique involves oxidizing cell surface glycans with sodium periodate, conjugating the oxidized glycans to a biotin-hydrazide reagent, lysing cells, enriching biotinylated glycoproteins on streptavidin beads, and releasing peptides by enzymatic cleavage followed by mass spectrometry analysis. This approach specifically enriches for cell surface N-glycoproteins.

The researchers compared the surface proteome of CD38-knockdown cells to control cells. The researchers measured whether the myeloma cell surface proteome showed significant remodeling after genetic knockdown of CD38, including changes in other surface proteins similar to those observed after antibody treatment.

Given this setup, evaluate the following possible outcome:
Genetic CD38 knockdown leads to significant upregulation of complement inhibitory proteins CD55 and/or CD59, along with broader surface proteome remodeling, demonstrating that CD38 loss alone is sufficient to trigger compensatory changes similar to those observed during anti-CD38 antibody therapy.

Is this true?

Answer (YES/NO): NO